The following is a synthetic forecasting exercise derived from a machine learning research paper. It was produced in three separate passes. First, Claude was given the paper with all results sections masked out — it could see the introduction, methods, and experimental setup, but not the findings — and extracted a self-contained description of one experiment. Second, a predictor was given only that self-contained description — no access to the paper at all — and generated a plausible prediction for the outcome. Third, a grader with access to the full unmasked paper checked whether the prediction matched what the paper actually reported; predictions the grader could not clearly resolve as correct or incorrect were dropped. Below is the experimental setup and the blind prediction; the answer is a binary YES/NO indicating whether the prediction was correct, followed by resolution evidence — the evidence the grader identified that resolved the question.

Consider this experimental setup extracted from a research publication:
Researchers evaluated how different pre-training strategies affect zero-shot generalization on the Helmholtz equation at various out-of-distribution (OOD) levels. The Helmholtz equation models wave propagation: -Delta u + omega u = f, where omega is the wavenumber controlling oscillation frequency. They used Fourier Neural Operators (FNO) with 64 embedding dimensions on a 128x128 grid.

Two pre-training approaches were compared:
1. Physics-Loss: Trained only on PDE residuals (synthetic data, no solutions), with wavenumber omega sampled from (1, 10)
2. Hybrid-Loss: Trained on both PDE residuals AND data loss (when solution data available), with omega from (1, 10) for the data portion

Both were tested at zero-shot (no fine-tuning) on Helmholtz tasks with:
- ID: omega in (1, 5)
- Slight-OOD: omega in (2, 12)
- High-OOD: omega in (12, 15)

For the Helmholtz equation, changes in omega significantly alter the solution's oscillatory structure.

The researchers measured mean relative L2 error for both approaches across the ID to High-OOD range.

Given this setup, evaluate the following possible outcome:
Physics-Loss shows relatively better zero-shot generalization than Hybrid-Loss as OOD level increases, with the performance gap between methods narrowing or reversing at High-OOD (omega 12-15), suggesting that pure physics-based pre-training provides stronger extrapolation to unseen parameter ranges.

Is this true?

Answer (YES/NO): NO